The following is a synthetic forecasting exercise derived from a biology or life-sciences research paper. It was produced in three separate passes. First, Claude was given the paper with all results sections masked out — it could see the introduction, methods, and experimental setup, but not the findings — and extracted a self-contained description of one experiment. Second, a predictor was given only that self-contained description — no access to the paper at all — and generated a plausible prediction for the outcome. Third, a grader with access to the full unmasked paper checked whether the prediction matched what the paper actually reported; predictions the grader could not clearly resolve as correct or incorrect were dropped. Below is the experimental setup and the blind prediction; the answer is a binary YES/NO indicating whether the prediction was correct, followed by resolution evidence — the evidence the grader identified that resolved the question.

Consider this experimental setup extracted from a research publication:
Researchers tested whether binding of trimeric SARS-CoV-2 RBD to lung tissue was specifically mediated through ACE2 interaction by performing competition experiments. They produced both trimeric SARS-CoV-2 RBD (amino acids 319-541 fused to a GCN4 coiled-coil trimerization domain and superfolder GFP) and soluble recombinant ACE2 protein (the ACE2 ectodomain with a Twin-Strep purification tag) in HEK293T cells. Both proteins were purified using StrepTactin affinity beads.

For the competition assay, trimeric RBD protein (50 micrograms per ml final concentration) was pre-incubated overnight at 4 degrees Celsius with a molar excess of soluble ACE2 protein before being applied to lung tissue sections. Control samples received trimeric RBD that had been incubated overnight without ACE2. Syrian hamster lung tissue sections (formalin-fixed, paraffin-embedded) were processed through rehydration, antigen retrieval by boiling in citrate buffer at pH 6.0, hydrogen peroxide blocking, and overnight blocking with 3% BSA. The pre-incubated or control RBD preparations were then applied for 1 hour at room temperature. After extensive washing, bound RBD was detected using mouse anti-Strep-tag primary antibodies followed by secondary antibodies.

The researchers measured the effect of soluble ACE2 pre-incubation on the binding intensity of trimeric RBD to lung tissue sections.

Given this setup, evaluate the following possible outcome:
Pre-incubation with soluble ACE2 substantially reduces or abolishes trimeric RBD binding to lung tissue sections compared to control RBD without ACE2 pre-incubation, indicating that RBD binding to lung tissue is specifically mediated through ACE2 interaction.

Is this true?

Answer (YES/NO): YES